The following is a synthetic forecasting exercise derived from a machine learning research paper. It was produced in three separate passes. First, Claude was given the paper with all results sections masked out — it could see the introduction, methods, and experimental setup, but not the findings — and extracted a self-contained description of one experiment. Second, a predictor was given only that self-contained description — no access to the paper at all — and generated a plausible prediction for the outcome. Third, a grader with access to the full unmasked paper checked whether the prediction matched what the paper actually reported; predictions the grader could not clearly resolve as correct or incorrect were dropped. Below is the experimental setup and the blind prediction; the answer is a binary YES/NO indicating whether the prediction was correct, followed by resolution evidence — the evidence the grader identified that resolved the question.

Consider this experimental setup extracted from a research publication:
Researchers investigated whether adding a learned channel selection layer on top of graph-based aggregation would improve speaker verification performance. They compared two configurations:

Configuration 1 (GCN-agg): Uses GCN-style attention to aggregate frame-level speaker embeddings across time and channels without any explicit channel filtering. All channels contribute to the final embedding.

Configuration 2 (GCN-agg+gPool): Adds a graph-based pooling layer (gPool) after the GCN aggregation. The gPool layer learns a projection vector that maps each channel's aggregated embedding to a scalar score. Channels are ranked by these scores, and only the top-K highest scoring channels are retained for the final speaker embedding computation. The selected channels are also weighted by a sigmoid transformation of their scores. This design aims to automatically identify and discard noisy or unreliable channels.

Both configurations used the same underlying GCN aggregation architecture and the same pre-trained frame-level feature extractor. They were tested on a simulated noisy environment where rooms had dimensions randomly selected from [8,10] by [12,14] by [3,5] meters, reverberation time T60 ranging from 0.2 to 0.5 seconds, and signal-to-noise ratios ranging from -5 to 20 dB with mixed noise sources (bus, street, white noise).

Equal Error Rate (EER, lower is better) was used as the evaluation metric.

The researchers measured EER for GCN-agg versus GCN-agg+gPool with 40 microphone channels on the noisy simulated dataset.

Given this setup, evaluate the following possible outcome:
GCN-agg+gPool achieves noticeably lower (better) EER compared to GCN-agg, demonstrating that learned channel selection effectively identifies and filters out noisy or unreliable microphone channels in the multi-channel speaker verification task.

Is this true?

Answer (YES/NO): NO